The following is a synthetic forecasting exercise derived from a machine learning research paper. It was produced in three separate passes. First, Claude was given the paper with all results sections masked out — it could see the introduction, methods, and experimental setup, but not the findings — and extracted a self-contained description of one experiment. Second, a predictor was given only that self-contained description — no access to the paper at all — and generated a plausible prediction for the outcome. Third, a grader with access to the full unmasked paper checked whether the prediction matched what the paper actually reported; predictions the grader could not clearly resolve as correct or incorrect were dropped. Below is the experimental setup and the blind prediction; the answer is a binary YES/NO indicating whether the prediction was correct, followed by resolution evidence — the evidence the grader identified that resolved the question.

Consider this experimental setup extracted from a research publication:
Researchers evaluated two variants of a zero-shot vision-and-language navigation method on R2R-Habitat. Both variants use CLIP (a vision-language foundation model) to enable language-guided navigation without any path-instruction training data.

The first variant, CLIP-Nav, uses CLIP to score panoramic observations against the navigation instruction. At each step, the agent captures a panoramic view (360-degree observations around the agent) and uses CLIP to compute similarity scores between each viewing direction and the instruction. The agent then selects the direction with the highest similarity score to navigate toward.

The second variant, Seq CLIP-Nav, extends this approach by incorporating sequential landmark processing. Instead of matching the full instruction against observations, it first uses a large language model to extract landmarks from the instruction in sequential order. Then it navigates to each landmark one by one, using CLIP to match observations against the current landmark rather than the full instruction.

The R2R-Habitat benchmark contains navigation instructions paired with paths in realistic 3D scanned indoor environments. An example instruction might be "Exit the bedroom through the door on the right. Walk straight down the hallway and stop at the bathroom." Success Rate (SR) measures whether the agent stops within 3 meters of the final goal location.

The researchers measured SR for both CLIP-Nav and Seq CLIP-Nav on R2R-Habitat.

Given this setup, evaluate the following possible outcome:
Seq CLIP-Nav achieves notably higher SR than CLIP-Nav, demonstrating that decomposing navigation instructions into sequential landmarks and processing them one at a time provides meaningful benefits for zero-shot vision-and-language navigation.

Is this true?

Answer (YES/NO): NO